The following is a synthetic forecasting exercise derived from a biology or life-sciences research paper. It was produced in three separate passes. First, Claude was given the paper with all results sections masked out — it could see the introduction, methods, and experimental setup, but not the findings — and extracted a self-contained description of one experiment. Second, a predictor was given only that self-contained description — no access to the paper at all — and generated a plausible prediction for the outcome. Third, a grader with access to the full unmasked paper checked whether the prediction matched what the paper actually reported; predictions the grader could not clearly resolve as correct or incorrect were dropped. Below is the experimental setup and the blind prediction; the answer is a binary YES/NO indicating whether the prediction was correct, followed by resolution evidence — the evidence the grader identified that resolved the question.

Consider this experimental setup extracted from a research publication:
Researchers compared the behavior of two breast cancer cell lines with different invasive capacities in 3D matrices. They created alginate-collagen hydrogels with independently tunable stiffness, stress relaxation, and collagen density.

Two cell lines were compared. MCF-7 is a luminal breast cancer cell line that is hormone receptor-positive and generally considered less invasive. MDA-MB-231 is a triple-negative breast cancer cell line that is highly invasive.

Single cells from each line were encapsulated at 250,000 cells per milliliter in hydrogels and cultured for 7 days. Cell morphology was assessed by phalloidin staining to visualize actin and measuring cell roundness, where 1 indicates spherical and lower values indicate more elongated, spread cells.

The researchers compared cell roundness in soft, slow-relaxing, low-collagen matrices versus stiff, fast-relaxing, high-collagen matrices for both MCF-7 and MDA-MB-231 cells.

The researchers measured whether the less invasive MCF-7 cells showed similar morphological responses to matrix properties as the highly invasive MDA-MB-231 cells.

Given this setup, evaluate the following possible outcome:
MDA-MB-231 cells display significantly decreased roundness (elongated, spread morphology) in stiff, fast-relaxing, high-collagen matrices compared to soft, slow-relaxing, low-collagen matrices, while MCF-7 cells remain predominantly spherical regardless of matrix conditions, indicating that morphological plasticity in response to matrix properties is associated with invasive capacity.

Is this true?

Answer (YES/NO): NO